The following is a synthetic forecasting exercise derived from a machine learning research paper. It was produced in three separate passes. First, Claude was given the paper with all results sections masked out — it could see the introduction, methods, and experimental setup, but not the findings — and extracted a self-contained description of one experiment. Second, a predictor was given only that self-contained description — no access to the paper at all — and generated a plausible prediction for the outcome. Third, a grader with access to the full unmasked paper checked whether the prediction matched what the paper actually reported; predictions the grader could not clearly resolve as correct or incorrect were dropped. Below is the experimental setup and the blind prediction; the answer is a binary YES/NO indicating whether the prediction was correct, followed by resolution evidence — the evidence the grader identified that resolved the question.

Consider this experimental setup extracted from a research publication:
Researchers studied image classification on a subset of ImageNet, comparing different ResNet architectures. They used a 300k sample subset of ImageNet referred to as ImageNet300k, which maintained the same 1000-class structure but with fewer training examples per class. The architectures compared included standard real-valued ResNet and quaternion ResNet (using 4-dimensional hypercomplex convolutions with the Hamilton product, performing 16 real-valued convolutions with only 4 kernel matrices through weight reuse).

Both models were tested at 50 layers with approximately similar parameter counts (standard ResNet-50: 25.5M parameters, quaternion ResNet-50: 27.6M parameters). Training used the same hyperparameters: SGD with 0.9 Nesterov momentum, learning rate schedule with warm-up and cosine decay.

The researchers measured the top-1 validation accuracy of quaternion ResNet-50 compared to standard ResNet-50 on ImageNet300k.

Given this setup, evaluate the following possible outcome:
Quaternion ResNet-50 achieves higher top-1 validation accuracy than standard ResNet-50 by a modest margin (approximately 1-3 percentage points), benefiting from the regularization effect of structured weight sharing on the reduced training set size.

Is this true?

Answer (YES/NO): NO